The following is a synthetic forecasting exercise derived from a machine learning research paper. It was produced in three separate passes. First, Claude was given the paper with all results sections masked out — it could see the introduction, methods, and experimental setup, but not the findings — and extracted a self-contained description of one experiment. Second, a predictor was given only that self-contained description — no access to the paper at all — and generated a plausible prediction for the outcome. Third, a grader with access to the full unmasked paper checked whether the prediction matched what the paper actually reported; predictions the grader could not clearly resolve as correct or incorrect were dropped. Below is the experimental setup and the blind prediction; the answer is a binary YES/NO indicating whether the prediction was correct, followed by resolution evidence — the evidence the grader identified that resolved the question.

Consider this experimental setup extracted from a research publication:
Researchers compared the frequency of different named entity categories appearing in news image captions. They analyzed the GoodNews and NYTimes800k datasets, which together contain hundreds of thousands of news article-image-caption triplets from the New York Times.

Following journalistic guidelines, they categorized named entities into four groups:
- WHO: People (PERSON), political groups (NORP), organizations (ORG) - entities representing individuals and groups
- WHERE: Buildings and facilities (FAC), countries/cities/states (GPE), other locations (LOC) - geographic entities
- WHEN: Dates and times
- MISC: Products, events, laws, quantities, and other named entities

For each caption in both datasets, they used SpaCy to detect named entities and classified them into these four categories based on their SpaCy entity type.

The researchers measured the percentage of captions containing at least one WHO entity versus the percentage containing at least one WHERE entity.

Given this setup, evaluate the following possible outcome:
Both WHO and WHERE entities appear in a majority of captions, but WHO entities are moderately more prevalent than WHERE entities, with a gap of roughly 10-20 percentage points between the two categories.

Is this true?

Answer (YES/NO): NO